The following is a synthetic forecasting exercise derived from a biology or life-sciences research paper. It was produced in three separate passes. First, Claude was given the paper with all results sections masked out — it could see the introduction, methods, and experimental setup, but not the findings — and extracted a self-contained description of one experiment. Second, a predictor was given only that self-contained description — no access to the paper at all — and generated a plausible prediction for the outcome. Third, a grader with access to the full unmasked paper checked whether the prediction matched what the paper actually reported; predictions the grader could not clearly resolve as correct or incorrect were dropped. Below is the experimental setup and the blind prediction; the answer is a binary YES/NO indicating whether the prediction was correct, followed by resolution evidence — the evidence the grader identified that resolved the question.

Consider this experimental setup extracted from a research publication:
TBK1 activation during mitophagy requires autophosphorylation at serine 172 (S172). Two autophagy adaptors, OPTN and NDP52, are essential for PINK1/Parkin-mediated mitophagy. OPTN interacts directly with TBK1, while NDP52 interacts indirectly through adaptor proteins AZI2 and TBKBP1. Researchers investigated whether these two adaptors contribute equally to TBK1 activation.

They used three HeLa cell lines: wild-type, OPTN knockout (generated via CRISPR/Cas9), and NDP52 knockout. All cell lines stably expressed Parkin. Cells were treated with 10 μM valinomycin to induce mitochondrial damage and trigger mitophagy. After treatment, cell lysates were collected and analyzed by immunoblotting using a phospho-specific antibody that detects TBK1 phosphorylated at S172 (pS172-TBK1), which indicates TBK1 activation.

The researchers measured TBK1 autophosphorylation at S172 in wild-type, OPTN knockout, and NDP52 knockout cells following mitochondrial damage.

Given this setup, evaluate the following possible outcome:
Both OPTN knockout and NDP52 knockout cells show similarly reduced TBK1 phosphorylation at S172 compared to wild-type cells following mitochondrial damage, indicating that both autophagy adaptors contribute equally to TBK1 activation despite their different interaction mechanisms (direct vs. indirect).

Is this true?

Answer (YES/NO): NO